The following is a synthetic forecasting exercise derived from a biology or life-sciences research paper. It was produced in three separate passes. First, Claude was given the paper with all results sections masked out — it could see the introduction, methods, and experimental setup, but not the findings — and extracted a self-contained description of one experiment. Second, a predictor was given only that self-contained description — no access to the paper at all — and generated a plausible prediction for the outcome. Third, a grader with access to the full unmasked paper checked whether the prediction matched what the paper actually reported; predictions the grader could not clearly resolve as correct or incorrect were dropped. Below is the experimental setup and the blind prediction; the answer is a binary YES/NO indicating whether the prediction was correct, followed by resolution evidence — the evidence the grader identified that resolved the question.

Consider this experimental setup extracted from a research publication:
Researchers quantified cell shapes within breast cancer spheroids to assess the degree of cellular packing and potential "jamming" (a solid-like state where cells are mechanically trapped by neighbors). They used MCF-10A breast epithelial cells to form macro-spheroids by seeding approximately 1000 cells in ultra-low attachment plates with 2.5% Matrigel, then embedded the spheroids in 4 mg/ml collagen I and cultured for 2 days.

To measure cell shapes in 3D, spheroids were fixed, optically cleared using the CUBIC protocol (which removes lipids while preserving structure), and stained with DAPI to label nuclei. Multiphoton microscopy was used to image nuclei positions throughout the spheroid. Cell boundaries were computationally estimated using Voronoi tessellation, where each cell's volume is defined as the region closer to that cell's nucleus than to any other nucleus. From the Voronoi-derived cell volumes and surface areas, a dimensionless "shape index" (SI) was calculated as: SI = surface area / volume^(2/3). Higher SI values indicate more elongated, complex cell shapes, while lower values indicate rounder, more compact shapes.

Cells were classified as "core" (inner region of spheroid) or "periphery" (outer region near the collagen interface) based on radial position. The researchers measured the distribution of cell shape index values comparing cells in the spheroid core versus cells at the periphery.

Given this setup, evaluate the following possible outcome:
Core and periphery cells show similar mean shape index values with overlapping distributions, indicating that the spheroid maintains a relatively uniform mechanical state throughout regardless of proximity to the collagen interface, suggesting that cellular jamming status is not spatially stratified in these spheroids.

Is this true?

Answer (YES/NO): YES